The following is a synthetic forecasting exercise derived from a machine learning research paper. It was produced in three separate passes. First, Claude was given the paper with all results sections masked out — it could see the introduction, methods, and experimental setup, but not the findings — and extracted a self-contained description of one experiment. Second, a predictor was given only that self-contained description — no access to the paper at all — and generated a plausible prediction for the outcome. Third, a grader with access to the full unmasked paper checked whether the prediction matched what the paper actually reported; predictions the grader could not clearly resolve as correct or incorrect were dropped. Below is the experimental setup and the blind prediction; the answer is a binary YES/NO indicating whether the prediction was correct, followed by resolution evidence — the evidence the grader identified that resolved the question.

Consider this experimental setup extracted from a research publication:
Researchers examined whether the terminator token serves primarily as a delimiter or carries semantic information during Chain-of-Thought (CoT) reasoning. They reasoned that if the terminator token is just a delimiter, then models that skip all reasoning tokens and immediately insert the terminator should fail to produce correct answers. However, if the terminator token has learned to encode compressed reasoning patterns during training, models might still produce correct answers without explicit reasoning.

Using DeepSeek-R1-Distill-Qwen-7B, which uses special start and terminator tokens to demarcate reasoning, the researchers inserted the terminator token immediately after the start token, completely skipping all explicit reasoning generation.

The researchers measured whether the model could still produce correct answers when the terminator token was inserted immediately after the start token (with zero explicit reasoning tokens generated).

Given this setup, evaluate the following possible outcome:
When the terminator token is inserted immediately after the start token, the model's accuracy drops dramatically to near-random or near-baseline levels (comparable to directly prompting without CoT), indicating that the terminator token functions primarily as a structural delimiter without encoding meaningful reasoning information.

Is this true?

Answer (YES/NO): NO